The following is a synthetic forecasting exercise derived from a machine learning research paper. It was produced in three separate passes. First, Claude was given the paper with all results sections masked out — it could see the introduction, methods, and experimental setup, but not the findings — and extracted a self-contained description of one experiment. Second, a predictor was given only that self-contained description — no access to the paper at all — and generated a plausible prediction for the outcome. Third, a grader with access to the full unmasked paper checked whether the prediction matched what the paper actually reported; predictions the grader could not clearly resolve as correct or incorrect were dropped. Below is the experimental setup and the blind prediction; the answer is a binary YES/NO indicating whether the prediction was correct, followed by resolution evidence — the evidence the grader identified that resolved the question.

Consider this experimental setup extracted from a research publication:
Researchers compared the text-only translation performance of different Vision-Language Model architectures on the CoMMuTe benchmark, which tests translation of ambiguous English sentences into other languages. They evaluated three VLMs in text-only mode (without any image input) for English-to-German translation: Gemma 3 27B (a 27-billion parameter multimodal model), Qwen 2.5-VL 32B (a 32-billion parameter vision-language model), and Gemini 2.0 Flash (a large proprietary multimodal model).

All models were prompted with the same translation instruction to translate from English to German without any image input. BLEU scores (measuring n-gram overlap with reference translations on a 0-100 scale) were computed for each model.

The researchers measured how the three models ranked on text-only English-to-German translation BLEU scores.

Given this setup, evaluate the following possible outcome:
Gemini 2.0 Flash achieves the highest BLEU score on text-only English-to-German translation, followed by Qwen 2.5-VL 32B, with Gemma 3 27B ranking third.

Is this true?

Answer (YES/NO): NO